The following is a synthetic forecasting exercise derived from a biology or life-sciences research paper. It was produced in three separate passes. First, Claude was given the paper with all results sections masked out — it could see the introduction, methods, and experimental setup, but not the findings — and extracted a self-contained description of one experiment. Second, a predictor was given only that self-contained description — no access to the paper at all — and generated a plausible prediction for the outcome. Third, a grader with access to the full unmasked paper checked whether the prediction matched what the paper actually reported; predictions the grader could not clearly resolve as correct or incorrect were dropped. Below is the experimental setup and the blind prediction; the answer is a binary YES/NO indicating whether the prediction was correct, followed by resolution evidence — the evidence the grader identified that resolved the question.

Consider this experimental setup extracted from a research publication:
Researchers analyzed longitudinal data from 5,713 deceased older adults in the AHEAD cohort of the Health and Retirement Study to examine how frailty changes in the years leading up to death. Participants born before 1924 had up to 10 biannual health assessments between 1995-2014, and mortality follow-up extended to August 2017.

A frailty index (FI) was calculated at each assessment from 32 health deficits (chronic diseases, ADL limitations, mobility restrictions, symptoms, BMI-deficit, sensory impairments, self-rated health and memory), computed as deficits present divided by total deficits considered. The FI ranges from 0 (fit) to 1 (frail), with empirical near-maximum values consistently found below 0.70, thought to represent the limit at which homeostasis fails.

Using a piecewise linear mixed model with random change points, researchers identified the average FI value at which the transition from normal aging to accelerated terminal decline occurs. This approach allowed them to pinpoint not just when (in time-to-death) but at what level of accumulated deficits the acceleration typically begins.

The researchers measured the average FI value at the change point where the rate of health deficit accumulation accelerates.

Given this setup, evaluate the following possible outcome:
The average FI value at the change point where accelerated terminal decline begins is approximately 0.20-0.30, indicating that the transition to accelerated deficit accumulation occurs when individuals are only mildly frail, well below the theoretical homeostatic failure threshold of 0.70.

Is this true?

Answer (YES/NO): YES